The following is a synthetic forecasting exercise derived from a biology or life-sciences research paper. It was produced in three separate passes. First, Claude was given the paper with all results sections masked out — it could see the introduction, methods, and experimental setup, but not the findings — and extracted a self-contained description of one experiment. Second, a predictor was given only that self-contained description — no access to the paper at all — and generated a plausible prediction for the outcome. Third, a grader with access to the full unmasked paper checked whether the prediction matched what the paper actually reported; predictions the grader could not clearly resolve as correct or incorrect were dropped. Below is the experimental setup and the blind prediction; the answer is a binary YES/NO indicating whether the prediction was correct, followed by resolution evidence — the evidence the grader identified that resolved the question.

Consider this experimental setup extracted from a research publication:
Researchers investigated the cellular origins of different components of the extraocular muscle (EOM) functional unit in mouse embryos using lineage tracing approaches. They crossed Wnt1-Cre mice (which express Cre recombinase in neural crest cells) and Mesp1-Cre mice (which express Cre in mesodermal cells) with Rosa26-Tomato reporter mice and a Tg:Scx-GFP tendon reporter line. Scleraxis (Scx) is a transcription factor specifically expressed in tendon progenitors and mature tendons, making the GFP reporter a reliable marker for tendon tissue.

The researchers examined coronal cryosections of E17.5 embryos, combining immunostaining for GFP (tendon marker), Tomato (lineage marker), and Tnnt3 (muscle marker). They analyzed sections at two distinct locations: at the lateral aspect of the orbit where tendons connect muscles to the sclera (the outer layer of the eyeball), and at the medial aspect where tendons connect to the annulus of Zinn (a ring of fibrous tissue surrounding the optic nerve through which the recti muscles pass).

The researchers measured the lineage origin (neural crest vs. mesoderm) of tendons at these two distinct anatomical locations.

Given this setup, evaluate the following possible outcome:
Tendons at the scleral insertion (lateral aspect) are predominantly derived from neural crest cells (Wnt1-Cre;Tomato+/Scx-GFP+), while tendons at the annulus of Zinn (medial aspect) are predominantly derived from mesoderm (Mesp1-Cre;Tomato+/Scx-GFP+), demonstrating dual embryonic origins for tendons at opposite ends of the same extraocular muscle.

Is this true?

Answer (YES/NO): YES